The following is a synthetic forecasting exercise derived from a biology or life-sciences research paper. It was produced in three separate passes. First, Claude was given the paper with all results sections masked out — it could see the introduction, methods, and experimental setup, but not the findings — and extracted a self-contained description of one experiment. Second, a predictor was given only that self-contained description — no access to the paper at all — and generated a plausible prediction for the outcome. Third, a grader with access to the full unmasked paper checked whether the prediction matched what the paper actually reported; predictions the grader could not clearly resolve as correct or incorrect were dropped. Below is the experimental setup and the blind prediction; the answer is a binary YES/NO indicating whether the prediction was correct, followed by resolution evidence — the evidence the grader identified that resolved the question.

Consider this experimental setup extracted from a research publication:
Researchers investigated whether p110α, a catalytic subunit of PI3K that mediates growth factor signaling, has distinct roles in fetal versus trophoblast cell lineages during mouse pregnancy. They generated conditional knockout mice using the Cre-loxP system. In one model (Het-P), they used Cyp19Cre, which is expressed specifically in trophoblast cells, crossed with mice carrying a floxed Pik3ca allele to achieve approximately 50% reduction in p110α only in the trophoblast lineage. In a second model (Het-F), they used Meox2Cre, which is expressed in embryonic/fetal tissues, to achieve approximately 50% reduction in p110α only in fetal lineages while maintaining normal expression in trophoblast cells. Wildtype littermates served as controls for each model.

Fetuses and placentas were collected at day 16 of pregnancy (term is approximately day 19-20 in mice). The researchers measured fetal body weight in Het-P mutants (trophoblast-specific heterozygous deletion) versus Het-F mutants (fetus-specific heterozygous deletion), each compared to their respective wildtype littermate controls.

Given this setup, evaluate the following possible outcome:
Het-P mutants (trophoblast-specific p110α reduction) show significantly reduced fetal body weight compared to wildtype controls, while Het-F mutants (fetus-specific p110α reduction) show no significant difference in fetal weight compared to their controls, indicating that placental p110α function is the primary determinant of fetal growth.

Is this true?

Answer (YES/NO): NO